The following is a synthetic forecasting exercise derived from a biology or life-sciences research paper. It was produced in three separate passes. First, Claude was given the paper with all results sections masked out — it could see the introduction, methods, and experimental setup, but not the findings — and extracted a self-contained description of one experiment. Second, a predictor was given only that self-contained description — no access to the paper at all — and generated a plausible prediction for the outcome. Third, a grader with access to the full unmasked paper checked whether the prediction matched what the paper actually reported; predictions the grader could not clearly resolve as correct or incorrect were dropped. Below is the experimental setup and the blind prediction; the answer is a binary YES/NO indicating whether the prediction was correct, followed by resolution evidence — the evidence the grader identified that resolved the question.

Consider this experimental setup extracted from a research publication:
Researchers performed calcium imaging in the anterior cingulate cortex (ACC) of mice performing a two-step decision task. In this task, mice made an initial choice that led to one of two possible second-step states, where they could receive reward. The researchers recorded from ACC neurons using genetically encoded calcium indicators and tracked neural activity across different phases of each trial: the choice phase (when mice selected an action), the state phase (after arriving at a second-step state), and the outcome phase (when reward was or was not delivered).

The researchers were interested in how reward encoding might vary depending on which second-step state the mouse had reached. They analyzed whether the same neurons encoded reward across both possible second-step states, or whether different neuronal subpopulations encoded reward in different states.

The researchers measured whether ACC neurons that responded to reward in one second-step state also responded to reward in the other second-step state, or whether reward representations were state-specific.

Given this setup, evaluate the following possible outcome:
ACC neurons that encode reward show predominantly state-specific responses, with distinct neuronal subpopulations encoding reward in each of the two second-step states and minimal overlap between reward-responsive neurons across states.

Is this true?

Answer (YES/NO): YES